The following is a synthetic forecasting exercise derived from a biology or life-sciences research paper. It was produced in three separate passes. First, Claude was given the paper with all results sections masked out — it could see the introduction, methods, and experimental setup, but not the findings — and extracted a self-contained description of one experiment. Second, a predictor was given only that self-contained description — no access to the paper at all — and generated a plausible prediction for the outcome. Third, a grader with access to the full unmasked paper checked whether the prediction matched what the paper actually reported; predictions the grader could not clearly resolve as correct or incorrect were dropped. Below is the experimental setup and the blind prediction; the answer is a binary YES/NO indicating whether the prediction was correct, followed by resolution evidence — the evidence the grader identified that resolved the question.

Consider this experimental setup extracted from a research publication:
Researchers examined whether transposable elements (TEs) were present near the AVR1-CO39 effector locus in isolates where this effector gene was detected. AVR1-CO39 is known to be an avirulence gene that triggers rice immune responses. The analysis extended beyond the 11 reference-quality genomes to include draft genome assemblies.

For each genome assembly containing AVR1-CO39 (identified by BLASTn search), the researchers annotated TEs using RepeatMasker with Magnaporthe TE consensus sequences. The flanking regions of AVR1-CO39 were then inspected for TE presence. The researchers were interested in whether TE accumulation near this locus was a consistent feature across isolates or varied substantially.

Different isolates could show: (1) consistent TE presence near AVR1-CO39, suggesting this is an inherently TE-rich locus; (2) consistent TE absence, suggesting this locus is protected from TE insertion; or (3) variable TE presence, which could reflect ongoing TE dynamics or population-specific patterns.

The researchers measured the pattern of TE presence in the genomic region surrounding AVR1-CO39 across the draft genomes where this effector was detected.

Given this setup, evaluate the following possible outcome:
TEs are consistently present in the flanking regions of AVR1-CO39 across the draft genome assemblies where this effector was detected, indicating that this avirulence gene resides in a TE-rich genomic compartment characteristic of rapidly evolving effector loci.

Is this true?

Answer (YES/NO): YES